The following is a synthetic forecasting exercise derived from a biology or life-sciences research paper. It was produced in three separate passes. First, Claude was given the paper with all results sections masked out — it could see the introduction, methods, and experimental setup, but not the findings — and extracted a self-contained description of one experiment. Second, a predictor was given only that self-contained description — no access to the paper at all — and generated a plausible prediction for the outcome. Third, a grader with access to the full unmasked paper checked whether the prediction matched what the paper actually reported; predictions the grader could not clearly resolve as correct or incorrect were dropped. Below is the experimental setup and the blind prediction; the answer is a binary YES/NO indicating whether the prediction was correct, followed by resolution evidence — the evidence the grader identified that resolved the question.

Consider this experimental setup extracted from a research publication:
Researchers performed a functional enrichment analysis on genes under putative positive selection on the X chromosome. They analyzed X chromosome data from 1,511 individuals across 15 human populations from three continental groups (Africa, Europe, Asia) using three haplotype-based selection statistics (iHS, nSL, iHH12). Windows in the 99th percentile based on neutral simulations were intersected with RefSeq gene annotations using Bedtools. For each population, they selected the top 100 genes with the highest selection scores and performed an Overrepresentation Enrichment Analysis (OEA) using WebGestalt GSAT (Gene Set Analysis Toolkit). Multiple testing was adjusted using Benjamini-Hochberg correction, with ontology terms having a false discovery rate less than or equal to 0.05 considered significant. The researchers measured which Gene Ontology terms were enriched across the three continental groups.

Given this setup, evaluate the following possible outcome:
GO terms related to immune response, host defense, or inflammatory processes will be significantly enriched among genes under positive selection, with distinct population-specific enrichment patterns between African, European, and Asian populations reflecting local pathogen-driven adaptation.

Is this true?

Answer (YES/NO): NO